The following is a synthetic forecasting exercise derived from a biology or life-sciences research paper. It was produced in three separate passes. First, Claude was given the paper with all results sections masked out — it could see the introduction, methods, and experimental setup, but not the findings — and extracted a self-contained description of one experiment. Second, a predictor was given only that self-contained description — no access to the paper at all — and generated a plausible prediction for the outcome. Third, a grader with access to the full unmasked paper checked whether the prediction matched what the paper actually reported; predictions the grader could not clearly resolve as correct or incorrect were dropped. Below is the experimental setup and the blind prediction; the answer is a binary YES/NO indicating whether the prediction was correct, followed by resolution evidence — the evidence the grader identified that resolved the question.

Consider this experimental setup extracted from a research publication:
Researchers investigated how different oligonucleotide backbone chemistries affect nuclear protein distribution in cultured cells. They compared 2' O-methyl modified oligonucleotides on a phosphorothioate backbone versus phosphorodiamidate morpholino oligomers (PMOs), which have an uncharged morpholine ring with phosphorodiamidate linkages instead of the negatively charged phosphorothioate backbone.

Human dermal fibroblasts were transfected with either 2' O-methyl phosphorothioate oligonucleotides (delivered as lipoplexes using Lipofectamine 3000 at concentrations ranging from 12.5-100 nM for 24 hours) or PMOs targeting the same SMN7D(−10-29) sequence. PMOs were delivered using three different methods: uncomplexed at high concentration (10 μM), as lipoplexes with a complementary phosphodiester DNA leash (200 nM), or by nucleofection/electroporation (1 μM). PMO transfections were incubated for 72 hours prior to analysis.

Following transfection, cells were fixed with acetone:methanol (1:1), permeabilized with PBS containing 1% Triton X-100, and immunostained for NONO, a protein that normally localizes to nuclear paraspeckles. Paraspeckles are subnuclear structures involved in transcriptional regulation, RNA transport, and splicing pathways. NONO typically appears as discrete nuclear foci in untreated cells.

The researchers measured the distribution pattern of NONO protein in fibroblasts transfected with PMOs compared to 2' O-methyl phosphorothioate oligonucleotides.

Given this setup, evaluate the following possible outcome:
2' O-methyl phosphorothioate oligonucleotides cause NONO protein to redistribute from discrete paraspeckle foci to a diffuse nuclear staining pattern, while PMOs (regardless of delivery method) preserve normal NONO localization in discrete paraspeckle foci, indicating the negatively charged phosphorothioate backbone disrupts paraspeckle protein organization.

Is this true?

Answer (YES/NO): NO